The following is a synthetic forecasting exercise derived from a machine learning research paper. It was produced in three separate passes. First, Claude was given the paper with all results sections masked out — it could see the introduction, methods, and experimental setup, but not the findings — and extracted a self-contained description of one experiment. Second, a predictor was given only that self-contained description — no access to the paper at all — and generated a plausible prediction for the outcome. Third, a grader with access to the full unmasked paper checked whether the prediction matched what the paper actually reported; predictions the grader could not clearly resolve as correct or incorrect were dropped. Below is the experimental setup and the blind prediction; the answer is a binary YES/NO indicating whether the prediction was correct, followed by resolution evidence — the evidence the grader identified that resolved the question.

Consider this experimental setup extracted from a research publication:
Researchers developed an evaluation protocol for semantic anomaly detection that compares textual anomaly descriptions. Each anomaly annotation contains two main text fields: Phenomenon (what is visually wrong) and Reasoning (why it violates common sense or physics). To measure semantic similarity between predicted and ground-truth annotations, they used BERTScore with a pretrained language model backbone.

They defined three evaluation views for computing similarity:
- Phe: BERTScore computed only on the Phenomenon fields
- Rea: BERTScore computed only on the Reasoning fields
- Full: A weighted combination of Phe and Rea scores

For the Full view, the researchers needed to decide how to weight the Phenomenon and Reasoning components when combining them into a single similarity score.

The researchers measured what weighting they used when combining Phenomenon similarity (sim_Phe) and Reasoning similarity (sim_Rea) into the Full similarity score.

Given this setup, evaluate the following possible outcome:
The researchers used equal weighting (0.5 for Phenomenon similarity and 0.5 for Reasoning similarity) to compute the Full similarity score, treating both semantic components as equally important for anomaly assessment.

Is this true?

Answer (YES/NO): YES